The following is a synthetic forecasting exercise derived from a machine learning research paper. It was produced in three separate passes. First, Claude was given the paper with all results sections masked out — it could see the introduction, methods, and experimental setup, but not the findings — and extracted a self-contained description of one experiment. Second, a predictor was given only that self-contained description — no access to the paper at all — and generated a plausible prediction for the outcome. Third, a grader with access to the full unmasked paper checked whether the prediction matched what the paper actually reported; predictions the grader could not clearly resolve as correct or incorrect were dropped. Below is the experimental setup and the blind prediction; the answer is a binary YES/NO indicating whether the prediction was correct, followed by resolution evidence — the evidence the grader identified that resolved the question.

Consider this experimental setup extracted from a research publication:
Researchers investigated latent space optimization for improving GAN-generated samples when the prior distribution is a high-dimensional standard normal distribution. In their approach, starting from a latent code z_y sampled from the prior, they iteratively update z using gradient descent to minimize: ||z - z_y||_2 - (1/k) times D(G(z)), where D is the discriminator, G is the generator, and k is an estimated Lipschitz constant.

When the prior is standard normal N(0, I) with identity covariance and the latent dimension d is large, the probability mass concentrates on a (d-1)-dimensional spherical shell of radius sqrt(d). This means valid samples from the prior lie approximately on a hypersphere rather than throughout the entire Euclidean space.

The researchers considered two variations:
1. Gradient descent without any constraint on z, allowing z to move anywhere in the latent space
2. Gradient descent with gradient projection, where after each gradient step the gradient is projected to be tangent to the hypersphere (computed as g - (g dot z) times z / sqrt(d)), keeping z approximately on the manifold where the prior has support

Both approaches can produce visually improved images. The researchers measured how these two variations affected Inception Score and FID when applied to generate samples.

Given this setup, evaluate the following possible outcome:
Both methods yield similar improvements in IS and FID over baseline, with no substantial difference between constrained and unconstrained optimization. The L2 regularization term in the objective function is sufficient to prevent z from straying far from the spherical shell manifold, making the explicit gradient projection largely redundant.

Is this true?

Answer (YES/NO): NO